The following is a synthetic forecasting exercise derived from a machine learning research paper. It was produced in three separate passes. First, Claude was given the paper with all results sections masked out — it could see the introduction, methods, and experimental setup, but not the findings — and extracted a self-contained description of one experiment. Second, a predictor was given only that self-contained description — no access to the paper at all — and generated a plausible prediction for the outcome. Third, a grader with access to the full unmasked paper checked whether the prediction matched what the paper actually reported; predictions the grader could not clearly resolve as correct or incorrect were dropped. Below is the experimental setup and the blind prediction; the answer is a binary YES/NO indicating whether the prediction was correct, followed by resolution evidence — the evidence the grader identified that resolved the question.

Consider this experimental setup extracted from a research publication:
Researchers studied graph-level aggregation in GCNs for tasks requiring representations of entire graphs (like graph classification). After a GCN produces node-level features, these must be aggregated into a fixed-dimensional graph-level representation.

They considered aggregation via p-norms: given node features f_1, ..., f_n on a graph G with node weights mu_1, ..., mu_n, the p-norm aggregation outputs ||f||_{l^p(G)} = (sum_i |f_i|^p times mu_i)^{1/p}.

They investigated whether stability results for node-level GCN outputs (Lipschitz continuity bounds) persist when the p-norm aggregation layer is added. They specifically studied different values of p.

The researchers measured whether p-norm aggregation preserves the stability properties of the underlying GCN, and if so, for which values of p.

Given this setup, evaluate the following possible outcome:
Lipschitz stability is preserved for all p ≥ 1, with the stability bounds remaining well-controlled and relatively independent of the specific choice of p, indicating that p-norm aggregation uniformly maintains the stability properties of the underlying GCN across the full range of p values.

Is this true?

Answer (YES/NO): NO